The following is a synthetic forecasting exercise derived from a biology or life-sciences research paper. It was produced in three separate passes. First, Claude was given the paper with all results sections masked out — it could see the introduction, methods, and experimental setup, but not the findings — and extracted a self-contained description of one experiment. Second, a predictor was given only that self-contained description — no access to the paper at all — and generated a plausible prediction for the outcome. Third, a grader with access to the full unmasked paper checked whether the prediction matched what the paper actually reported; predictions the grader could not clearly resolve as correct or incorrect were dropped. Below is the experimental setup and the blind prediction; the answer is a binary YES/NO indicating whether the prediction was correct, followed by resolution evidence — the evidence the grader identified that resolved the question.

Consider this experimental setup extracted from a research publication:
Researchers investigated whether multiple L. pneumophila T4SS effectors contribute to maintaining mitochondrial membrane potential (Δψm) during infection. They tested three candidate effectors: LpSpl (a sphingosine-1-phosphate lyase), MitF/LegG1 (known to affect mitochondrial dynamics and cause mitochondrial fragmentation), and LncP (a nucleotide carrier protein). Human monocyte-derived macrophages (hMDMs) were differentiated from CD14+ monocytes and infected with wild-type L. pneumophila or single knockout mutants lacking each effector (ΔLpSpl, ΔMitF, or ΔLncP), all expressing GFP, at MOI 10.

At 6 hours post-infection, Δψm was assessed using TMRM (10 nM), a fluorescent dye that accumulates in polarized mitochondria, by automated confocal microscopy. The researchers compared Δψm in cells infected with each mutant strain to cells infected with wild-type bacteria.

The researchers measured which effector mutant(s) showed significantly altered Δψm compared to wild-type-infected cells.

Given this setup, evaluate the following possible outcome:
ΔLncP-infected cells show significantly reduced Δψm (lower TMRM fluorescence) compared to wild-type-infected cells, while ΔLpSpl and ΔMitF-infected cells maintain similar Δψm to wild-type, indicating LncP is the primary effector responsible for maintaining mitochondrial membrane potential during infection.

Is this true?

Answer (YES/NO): NO